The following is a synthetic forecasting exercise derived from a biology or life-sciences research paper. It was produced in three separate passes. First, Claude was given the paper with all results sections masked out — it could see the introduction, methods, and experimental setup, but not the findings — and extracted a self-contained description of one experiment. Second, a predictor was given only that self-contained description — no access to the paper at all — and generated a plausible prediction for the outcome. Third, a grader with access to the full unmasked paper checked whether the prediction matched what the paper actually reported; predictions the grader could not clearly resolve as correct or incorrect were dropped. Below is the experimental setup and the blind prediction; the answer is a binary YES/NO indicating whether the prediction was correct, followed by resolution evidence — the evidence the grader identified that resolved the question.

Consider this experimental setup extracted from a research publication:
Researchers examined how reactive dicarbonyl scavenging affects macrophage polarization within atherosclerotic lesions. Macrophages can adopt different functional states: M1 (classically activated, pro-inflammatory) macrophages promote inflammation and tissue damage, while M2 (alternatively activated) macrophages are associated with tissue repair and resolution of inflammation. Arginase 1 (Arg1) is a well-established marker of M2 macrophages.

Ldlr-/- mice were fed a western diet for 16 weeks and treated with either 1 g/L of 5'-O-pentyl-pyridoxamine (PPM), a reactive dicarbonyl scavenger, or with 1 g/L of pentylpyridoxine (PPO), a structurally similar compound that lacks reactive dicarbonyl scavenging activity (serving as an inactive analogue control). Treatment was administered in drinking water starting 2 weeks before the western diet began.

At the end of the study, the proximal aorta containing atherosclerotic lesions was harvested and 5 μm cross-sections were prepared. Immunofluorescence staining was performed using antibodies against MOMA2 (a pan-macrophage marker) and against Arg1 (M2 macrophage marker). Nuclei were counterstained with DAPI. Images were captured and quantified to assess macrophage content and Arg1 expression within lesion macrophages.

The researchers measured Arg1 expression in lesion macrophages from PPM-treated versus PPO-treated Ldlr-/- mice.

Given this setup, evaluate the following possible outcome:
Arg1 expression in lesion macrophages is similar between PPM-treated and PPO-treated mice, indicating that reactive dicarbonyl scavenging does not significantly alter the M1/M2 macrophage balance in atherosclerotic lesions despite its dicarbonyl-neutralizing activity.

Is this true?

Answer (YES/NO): NO